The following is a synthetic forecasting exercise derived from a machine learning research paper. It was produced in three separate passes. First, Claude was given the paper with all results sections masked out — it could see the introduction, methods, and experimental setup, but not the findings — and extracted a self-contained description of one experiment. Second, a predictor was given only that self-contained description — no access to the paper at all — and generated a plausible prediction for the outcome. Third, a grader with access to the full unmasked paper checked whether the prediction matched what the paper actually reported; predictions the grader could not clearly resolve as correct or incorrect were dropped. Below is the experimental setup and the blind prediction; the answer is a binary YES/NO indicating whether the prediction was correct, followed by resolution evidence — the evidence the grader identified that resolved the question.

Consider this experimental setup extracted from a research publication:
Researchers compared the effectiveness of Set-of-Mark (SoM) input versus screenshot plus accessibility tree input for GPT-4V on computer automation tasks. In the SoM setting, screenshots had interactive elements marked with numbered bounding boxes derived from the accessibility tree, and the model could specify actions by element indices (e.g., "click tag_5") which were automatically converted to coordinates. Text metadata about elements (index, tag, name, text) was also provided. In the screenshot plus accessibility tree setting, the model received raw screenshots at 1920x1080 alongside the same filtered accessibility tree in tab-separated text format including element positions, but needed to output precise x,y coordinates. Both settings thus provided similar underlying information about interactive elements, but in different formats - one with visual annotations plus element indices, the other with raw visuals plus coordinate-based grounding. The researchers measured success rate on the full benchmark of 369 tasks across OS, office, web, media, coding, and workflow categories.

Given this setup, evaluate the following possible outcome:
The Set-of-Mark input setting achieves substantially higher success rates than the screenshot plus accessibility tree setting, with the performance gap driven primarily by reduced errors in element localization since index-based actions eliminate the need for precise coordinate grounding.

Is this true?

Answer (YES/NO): NO